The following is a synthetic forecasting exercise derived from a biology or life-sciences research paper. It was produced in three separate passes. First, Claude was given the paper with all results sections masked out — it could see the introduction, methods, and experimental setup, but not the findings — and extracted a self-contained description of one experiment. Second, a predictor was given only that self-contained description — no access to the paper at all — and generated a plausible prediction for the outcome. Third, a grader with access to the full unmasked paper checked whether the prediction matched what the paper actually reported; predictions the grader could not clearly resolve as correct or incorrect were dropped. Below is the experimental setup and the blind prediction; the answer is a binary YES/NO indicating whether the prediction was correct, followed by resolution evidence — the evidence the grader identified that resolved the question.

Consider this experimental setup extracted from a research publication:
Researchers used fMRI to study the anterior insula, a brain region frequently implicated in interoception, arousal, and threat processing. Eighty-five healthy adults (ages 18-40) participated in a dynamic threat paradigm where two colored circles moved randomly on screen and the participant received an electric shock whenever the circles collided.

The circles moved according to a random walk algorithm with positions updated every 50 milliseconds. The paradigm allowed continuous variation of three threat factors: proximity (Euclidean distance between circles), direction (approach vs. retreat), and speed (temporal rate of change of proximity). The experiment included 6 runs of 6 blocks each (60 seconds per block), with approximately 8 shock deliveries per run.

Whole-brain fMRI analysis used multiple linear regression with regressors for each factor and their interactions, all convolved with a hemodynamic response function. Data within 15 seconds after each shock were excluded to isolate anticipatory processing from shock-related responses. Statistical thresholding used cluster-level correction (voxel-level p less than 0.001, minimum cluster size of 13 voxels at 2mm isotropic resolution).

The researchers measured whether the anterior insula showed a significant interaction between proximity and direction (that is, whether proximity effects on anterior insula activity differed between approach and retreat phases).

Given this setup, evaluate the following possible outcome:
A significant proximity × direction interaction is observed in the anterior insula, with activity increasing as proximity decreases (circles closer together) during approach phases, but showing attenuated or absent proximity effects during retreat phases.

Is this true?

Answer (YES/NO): NO